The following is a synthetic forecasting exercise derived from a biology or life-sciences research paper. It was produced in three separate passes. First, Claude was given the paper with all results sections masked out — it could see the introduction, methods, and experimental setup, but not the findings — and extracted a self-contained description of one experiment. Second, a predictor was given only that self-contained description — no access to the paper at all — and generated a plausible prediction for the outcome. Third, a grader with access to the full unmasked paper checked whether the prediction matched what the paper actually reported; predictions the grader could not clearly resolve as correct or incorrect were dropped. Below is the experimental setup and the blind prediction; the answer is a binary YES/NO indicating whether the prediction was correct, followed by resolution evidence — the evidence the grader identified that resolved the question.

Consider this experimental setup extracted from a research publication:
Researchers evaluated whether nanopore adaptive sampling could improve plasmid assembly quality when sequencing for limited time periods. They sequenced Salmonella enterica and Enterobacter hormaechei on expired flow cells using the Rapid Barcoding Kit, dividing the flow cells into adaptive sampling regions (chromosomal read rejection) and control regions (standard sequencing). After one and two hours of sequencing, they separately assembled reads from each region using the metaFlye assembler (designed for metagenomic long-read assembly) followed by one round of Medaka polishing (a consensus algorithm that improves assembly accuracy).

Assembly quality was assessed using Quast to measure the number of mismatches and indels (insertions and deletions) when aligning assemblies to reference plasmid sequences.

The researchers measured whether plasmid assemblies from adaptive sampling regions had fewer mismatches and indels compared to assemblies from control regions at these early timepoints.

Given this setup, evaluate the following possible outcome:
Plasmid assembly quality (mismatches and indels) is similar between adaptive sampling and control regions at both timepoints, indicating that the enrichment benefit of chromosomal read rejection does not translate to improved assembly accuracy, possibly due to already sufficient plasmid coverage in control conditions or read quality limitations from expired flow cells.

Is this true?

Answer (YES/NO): NO